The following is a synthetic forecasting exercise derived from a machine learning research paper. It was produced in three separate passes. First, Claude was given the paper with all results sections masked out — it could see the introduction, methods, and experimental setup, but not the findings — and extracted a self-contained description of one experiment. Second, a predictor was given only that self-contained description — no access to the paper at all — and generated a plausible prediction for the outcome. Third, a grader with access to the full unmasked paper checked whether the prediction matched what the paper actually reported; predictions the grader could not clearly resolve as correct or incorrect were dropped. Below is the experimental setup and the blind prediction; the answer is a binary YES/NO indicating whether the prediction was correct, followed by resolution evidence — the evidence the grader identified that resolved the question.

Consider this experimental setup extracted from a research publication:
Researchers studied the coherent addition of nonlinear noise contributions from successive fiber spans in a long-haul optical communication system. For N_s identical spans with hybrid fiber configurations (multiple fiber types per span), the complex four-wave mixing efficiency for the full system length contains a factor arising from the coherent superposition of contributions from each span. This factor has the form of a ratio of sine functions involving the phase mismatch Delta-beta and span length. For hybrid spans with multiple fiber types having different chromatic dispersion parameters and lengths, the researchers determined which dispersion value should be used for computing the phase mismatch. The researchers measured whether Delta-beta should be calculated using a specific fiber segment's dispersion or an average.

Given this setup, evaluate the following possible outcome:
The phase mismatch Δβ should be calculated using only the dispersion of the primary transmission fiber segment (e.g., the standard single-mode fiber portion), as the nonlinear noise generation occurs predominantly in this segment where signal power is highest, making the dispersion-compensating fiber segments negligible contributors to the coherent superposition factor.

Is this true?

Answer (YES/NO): NO